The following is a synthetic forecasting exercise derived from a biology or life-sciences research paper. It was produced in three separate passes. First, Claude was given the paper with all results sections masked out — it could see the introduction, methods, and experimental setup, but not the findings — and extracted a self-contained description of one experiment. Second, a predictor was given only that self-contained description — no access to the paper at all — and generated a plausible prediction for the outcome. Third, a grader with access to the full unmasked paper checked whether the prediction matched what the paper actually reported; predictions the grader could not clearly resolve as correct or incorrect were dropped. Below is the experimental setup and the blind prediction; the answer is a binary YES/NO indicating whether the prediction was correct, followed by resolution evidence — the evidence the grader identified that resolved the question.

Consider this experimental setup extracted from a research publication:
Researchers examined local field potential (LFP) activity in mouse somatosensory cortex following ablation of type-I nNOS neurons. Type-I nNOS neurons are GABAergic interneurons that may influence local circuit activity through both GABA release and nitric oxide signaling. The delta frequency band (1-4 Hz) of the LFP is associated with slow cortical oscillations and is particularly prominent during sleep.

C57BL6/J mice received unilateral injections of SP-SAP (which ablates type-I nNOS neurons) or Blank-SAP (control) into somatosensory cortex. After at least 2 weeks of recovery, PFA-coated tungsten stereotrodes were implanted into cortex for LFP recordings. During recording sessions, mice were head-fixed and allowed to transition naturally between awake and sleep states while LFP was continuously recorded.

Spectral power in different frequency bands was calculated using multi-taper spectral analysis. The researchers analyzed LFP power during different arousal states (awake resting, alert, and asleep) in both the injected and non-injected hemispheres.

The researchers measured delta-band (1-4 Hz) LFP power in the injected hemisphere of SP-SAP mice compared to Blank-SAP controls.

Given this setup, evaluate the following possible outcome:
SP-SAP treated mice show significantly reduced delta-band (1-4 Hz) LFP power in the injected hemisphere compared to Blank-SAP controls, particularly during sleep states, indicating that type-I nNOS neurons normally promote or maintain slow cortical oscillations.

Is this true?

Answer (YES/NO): NO